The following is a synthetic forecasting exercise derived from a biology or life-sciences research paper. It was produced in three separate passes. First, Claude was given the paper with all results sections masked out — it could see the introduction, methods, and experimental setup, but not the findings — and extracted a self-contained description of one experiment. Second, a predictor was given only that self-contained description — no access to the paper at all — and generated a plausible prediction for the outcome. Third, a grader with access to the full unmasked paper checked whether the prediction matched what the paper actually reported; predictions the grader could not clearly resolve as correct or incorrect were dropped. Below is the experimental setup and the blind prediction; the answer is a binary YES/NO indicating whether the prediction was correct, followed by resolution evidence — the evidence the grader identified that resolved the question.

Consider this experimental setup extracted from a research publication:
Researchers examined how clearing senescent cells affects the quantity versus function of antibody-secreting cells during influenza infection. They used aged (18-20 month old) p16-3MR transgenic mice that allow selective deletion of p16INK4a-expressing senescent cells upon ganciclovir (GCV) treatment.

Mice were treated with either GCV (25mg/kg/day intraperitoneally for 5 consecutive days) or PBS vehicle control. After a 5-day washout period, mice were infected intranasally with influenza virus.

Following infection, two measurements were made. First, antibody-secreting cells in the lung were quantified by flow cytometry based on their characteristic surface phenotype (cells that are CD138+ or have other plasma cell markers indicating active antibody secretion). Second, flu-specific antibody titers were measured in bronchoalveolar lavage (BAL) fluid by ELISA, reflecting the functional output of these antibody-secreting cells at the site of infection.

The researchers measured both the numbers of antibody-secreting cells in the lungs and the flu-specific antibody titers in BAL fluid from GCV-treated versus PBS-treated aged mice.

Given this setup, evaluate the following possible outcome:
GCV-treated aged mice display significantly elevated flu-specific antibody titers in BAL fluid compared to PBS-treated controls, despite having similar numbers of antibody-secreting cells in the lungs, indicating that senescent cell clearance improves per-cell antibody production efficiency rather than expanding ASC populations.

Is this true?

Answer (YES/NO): NO